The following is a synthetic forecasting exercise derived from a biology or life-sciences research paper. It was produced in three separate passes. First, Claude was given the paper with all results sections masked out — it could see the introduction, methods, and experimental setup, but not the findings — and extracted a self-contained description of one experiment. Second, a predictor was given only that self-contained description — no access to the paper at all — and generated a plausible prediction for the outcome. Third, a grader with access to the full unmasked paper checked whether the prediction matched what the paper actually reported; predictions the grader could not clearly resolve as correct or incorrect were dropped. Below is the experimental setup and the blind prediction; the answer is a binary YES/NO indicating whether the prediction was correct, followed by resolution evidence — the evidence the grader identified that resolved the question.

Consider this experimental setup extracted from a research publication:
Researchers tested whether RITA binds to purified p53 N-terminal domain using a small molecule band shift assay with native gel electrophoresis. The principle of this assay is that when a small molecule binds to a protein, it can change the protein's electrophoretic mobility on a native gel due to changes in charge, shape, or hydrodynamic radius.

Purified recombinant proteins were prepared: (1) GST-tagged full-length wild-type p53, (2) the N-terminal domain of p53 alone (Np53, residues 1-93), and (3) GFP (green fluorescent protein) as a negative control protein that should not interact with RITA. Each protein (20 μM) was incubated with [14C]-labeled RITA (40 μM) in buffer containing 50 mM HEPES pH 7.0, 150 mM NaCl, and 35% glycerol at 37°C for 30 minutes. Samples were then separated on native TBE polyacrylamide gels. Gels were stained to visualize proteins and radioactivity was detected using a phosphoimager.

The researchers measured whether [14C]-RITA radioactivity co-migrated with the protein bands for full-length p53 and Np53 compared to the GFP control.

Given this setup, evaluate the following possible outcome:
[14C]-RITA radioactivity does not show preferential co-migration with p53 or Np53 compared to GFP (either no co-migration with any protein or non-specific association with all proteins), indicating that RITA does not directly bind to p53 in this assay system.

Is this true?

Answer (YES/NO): NO